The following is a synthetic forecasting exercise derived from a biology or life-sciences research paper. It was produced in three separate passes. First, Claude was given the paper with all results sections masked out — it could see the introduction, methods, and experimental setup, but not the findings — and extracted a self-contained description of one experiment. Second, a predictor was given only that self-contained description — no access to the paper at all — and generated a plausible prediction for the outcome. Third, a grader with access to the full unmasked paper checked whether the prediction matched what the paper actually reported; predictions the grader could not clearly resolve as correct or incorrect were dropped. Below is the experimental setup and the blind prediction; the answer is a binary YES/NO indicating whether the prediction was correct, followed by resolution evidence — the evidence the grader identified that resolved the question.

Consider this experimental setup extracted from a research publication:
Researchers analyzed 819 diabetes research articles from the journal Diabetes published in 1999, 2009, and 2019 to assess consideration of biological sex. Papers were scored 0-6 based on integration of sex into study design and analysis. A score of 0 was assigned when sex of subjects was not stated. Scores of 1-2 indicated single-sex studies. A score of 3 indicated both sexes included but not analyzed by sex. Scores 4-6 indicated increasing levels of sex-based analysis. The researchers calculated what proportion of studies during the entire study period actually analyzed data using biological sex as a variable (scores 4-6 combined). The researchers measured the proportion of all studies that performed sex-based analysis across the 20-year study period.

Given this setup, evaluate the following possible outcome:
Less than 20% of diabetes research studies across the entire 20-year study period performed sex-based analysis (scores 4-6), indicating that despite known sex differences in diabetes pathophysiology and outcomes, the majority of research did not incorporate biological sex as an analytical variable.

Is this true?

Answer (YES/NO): YES